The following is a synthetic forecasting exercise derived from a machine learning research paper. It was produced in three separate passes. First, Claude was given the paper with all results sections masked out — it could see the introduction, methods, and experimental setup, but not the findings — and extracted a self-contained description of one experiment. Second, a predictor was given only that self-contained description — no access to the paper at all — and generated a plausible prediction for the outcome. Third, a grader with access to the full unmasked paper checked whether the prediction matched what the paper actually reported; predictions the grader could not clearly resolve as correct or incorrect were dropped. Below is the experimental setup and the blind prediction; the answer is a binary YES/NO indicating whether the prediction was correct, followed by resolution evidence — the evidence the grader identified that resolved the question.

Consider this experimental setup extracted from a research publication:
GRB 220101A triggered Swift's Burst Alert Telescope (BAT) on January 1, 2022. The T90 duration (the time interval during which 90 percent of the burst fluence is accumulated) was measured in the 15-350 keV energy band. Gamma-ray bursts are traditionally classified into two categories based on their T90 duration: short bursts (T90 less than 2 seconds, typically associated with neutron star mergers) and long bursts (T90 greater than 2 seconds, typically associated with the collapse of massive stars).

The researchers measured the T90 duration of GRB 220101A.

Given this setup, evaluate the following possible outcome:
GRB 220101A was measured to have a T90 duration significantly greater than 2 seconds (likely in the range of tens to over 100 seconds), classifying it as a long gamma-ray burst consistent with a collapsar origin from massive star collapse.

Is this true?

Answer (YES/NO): YES